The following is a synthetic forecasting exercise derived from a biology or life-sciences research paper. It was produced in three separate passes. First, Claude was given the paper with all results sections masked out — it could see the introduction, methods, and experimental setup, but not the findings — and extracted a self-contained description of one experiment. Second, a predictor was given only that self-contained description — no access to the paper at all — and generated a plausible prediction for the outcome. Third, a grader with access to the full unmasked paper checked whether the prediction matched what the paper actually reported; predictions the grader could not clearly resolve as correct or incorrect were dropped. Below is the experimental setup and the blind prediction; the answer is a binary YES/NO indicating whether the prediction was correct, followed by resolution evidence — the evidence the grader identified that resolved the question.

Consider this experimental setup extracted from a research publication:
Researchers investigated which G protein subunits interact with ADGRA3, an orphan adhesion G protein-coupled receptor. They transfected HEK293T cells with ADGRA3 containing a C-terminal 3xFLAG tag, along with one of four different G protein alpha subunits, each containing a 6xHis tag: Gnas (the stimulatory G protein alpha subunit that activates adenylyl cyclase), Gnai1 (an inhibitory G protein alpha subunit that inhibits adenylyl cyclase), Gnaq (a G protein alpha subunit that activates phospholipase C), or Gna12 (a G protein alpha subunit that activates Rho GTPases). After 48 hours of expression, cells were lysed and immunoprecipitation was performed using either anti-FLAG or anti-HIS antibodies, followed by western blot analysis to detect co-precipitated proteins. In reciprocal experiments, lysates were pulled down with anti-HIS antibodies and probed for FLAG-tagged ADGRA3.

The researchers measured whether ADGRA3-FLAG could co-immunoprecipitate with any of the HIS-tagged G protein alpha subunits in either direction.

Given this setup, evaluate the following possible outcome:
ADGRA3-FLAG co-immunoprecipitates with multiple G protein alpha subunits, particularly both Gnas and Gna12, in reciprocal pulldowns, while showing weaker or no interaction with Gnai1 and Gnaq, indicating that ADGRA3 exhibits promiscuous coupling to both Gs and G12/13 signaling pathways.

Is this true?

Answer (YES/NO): NO